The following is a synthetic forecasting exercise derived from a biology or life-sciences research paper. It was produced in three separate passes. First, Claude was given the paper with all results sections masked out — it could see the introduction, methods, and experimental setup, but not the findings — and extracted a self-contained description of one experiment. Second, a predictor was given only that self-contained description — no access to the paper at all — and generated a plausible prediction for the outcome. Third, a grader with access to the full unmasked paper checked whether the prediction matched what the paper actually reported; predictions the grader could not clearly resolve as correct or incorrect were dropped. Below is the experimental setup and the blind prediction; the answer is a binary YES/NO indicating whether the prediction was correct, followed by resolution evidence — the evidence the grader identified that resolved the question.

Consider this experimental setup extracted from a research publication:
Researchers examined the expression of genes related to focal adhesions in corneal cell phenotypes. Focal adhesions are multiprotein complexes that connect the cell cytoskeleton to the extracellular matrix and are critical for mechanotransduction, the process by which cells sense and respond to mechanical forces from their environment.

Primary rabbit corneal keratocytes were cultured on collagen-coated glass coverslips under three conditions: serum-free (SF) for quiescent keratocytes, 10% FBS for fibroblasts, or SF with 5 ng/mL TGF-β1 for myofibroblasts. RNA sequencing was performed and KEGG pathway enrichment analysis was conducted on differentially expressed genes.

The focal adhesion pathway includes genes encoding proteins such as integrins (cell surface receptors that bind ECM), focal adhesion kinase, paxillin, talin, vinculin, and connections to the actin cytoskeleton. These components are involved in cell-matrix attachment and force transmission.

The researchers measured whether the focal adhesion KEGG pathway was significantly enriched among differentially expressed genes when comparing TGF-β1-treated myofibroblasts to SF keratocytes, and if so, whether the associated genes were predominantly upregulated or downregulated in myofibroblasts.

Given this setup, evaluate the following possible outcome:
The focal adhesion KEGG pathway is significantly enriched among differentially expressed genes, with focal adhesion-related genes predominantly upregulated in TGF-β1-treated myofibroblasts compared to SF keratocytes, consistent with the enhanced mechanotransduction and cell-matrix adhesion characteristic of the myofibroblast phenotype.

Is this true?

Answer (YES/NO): YES